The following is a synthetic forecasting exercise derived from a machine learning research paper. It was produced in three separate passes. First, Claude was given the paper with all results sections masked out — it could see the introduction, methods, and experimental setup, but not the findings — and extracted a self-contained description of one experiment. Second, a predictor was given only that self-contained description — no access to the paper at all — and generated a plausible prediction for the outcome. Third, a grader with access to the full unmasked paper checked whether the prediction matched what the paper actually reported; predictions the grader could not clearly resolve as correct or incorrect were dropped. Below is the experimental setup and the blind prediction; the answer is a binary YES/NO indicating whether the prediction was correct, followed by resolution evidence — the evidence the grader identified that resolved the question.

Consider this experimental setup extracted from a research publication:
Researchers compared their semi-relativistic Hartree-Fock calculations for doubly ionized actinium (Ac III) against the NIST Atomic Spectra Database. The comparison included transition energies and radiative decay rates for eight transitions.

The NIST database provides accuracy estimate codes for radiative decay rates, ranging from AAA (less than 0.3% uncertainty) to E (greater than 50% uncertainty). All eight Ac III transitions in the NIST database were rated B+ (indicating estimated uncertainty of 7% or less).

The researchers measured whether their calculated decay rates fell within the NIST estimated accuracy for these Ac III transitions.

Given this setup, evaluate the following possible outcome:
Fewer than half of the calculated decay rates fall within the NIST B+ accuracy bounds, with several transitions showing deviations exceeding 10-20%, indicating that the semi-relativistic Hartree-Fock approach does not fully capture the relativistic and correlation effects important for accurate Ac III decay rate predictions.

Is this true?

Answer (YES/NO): YES